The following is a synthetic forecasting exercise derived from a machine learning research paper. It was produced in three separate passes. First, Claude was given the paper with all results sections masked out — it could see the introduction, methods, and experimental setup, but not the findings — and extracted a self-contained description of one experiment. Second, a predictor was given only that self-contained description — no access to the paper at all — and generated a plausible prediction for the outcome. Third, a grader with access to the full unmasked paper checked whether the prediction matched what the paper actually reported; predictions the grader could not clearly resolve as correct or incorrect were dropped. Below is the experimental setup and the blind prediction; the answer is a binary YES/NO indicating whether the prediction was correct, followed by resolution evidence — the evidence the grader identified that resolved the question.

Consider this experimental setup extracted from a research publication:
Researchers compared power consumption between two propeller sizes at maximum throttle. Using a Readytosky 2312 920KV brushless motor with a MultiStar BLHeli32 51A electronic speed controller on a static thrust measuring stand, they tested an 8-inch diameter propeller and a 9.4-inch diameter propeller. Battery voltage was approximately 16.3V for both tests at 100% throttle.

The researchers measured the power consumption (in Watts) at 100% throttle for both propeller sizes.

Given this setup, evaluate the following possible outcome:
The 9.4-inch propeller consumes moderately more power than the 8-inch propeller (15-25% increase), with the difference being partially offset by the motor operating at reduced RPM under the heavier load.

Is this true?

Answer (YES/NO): NO